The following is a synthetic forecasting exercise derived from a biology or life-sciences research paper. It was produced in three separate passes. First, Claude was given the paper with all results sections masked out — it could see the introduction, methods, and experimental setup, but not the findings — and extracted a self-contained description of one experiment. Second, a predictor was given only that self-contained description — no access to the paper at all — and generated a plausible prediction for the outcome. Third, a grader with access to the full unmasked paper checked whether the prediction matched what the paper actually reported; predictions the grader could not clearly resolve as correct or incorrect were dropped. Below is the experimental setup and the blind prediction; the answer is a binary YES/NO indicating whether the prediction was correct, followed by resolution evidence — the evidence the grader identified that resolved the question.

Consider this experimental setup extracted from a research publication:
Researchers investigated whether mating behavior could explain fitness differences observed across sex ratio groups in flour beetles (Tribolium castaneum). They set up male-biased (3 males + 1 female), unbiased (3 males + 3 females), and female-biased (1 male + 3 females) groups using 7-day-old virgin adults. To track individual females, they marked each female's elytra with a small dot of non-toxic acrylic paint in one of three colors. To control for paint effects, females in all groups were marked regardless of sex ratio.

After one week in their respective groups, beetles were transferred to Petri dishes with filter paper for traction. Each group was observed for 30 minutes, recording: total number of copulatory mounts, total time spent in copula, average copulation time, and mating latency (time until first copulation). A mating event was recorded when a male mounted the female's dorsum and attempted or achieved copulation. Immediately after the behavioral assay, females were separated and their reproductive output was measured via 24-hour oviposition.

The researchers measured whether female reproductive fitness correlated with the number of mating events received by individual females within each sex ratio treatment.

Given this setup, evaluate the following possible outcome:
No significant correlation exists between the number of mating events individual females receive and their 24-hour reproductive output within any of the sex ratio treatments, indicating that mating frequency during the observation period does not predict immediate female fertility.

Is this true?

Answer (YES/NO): YES